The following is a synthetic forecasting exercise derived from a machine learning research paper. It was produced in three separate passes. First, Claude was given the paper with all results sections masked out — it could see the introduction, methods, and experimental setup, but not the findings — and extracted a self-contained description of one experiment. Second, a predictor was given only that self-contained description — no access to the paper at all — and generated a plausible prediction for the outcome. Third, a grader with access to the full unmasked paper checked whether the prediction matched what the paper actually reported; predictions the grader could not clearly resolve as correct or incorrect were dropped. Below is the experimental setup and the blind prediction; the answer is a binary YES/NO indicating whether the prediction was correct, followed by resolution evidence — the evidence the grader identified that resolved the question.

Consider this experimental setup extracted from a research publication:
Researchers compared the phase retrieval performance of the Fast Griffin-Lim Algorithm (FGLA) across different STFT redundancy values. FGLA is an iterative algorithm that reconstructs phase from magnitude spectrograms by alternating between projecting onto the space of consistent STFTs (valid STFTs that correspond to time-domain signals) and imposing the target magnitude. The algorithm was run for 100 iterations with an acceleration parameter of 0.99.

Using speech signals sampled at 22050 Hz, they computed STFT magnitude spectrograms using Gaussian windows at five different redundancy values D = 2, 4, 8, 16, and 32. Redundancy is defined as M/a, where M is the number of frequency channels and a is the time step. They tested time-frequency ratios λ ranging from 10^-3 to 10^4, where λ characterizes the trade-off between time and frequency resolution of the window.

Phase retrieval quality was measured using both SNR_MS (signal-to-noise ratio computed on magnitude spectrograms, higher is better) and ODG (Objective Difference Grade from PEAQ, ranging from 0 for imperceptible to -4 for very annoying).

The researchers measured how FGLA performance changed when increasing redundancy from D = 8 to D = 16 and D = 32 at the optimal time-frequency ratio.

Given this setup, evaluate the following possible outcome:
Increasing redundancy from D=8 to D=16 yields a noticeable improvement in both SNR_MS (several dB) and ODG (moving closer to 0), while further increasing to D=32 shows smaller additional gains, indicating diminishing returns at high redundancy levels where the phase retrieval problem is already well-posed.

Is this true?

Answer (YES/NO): NO